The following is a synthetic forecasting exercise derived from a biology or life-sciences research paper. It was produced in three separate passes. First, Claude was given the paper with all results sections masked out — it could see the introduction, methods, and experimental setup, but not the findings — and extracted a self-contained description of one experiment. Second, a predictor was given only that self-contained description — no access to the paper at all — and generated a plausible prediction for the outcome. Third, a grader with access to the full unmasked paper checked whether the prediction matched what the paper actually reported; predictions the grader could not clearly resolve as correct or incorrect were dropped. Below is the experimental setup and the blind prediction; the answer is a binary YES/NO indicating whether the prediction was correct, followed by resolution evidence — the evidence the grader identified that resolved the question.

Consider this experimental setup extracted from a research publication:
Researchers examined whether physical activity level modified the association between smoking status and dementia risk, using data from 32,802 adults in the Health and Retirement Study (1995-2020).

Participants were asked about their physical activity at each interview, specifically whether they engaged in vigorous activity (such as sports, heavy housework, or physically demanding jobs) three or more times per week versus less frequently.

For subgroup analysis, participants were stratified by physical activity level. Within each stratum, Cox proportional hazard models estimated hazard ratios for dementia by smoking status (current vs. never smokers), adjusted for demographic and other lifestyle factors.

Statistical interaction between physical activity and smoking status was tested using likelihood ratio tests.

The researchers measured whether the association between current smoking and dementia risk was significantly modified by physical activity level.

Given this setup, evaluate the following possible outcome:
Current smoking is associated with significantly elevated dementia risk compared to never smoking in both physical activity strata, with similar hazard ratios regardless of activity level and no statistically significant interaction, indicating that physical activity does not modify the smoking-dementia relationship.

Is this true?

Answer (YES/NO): NO